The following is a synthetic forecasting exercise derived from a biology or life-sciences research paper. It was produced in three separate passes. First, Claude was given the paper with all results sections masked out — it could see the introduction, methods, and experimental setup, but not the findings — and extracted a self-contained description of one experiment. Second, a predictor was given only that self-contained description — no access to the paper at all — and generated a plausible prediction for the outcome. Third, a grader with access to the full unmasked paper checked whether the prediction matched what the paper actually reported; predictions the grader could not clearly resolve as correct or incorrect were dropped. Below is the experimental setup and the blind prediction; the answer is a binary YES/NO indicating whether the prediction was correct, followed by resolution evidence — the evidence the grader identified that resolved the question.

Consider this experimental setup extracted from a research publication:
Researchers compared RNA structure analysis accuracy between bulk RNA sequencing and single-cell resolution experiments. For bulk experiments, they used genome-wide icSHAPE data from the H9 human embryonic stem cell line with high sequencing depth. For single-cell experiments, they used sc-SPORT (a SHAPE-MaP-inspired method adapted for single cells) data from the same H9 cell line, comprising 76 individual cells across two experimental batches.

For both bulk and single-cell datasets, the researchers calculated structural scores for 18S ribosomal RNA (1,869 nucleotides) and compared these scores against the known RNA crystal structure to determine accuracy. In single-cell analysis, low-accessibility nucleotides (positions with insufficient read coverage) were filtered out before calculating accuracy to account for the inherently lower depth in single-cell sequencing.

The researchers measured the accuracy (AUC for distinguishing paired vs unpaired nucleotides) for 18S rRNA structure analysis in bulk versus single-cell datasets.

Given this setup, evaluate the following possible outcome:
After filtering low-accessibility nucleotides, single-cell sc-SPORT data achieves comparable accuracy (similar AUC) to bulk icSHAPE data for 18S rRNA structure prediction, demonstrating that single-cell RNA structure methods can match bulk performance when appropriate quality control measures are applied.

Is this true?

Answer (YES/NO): NO